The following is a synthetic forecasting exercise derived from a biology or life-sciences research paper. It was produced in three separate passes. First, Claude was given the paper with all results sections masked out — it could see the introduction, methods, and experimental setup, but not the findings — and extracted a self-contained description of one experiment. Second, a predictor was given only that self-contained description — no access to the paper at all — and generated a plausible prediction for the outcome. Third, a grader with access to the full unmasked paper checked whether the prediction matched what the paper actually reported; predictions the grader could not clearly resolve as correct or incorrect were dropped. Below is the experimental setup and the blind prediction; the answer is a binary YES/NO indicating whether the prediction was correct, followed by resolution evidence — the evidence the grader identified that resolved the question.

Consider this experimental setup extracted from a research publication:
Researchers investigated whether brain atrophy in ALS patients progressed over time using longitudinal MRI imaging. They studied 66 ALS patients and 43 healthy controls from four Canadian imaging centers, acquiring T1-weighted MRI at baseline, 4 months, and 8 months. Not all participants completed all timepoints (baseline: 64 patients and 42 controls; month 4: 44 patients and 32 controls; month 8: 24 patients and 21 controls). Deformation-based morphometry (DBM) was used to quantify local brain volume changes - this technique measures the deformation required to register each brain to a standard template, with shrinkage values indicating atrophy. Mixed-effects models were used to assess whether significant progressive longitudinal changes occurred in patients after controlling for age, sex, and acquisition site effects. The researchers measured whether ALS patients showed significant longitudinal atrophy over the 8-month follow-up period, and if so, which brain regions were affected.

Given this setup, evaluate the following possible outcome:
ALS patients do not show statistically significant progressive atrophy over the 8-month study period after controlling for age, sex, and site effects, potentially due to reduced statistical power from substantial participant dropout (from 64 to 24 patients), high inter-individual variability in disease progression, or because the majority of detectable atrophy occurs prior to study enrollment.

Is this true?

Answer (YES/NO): NO